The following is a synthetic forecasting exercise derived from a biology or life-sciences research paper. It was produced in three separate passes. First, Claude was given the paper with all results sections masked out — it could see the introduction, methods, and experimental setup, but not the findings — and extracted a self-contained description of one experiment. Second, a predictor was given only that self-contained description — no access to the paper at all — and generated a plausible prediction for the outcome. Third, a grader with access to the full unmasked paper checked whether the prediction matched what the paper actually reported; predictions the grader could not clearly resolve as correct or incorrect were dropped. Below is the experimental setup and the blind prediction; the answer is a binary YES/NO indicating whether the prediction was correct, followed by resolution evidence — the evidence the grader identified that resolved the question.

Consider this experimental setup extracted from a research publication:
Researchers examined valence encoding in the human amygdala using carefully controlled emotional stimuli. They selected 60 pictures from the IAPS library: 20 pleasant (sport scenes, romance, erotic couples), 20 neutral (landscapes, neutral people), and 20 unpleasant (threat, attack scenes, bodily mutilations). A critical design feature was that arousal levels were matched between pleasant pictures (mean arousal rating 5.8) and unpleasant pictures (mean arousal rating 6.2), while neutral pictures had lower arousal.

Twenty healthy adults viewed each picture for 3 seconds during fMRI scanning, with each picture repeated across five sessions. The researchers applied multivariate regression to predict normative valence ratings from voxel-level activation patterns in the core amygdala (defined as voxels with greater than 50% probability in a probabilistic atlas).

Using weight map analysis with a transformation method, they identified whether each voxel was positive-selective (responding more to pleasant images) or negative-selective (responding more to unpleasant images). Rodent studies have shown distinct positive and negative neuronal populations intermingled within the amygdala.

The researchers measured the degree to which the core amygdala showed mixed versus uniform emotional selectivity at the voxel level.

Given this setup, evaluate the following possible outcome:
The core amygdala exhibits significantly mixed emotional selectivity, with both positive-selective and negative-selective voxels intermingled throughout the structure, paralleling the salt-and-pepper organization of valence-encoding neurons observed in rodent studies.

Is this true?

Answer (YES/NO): NO